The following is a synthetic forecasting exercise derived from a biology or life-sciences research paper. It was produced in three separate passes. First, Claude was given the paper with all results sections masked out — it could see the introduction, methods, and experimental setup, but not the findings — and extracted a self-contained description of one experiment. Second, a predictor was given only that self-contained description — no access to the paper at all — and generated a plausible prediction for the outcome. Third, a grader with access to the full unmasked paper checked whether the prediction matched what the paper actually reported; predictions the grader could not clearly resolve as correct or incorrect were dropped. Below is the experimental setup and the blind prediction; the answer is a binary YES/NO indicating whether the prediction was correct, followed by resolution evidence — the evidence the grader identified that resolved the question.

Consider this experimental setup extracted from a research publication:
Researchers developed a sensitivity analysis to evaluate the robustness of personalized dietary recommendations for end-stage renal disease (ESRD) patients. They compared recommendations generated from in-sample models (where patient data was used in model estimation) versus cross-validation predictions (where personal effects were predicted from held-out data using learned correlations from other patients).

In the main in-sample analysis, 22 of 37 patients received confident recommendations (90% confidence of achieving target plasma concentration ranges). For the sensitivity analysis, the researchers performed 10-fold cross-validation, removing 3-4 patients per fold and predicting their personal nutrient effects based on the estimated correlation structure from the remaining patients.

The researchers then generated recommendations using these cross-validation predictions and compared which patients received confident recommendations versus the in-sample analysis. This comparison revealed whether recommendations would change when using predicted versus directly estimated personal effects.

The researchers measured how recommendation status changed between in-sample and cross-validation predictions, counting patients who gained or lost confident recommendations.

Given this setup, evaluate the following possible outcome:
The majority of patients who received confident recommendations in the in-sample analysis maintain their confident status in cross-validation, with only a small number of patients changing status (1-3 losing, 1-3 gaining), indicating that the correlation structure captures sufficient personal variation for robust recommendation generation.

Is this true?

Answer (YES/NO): NO